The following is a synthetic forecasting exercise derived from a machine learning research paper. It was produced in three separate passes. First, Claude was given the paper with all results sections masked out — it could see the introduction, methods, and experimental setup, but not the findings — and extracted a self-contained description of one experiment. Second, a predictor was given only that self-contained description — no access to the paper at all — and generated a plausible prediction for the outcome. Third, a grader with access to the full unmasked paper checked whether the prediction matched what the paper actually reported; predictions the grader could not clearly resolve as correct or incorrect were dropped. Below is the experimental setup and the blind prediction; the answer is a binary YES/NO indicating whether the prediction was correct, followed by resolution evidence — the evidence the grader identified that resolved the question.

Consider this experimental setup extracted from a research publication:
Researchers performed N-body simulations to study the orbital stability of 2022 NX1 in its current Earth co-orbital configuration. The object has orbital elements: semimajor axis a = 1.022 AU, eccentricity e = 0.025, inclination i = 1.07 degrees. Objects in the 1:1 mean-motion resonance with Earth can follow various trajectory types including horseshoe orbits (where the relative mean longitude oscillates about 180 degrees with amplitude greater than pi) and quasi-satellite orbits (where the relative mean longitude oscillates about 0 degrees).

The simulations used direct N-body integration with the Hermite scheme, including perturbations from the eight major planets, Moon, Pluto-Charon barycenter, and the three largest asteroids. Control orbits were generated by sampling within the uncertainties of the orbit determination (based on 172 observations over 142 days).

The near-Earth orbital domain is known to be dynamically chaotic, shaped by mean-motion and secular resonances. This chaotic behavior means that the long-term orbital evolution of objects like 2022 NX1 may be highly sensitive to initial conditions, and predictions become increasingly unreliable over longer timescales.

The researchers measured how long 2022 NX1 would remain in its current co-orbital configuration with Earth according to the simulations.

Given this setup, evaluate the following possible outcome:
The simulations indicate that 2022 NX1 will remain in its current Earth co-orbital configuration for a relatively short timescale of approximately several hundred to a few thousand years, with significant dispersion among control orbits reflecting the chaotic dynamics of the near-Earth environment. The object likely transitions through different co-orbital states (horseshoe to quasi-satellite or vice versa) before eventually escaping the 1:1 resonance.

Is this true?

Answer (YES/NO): NO